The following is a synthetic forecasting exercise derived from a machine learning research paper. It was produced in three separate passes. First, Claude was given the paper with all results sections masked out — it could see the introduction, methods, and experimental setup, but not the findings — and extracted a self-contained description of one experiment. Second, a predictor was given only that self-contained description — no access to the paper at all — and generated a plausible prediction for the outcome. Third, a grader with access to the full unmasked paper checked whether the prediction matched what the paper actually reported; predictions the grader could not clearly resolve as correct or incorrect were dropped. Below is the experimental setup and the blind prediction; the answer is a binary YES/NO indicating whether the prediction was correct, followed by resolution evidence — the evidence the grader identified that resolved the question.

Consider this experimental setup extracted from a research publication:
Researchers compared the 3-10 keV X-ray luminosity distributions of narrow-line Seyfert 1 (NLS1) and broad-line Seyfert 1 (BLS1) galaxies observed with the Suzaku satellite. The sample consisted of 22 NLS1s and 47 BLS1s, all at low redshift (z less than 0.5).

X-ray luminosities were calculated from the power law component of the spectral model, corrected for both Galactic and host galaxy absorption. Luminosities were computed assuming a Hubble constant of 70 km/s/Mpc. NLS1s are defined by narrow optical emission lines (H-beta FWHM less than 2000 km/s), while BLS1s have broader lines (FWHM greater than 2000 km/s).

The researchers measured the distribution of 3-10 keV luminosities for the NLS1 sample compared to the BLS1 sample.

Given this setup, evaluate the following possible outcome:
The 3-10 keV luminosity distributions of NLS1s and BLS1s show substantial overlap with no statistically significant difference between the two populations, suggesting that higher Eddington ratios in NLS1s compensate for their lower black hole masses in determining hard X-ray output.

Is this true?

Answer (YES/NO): YES